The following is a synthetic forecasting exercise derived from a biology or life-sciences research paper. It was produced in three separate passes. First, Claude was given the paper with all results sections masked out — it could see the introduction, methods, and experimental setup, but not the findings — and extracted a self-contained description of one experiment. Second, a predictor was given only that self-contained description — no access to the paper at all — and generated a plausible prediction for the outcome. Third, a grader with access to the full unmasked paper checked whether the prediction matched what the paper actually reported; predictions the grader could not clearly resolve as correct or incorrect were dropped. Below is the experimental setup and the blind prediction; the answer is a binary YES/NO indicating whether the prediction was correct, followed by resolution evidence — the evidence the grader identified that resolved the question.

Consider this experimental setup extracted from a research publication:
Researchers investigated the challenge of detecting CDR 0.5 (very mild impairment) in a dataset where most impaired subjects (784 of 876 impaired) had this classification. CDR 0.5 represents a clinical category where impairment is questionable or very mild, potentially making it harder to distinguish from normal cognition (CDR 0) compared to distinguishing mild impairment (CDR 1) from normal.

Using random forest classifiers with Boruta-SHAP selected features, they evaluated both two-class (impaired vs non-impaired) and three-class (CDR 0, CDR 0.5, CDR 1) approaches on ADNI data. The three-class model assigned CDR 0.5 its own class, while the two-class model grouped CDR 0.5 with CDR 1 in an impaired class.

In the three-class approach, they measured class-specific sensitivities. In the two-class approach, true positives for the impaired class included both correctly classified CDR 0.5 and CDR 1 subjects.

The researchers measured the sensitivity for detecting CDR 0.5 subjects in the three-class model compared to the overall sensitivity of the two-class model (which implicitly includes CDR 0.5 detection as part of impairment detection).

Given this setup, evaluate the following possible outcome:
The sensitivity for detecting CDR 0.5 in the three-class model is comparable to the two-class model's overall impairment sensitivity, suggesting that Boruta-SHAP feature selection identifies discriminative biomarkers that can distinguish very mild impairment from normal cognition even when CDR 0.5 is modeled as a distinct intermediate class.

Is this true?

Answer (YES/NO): NO